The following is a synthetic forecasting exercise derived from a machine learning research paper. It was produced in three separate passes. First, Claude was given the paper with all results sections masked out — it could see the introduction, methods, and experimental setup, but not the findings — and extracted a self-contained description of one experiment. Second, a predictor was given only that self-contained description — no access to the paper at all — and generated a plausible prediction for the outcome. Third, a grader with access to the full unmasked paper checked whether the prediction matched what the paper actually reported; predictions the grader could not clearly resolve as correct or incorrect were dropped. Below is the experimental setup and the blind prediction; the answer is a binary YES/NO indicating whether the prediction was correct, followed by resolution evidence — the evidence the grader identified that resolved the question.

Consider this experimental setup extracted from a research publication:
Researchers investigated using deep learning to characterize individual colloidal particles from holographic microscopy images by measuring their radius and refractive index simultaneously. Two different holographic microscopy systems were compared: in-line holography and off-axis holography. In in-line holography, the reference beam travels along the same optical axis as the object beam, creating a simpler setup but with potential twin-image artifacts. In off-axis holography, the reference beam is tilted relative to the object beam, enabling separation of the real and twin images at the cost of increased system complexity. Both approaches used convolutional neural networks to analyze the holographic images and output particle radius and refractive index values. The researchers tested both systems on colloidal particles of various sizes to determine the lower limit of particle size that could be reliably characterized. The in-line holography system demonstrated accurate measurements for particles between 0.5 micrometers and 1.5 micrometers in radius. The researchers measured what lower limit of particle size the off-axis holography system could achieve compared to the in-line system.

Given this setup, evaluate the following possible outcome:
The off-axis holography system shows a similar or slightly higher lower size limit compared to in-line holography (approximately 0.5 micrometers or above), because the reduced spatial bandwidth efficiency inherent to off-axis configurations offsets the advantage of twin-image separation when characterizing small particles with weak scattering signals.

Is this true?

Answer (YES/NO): NO